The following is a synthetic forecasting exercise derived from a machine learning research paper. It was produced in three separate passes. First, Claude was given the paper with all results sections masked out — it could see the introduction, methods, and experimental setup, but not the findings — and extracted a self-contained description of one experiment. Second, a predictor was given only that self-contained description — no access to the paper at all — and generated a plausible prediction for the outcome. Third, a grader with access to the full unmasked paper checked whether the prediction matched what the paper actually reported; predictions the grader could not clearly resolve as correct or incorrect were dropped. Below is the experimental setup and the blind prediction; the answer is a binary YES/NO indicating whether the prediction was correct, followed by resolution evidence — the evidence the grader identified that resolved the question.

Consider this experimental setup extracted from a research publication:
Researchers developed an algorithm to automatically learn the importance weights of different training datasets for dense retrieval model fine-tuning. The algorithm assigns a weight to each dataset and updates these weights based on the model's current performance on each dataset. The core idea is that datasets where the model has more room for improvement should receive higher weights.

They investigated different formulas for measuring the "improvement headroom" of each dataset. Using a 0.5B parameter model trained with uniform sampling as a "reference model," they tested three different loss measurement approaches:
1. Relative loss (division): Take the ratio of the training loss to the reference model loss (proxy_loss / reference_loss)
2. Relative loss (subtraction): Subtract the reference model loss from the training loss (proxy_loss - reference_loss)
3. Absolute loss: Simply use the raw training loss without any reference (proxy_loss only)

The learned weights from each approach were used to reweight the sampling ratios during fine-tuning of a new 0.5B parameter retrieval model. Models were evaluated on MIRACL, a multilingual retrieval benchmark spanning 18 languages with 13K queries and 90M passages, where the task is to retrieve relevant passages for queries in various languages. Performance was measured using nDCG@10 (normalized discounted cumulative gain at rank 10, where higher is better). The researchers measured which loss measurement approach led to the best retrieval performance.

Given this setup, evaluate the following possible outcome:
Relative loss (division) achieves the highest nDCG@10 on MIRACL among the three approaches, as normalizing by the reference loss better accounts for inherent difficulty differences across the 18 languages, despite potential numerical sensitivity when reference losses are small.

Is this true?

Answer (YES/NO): YES